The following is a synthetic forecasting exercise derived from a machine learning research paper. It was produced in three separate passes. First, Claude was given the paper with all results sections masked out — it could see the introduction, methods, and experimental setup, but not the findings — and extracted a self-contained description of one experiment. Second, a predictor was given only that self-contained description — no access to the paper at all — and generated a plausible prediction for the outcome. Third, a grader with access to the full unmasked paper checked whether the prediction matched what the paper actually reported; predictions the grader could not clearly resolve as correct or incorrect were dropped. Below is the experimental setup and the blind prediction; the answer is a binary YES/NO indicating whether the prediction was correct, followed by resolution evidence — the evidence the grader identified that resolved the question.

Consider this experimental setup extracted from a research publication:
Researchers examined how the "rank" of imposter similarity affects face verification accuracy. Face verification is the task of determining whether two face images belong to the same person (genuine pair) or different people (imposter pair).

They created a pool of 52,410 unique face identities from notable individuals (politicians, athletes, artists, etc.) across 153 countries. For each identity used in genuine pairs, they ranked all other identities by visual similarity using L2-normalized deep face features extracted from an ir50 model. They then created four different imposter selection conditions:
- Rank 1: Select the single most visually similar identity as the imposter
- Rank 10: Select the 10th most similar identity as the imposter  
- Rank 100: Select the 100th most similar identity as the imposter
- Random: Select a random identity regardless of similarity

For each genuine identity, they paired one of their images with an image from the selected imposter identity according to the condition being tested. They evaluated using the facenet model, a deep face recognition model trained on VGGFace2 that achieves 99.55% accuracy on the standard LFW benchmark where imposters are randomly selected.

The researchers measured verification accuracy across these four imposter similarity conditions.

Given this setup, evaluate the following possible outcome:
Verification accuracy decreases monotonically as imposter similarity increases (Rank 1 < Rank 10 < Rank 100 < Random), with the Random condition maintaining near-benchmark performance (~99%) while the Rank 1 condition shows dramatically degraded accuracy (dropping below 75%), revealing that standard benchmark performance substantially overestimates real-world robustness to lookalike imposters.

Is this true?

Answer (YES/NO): NO